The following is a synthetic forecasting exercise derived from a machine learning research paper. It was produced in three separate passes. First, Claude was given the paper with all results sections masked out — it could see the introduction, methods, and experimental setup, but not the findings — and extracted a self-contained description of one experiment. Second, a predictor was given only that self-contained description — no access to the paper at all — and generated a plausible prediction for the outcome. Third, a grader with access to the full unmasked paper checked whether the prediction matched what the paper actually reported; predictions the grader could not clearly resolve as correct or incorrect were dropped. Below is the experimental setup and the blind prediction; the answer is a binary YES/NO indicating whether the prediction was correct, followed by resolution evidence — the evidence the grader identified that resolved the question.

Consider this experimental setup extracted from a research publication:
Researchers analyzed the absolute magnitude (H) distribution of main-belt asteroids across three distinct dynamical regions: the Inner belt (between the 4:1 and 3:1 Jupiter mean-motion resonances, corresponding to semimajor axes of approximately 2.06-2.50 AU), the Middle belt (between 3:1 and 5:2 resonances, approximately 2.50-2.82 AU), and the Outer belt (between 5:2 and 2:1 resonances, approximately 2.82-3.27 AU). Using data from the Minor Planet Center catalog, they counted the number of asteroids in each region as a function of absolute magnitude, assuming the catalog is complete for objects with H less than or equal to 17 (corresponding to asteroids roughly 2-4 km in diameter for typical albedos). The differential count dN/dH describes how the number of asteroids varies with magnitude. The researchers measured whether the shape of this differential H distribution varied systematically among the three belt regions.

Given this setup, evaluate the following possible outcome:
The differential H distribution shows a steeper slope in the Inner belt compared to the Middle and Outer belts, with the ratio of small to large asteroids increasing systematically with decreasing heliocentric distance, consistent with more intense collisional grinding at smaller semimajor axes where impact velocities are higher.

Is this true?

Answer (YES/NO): NO